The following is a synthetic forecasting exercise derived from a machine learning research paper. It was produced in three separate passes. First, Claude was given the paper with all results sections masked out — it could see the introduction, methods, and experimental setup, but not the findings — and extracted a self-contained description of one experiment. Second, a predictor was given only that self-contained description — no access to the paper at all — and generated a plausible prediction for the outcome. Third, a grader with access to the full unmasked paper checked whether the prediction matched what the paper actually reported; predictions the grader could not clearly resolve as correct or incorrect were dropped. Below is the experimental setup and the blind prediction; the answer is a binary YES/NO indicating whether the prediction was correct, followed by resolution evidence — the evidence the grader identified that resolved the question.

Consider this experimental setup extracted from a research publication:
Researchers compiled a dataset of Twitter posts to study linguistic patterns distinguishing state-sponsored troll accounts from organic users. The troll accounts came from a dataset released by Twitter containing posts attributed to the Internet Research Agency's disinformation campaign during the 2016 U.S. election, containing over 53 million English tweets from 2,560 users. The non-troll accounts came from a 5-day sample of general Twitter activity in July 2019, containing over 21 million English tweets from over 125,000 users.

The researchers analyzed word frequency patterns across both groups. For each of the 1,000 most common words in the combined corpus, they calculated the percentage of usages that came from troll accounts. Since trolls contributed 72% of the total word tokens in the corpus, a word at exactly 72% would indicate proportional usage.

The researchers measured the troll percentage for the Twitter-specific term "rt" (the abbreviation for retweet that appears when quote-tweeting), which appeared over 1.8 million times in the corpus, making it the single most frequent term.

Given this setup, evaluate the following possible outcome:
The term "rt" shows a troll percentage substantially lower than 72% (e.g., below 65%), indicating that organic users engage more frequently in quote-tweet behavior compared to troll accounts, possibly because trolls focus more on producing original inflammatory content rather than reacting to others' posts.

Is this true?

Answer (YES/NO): YES